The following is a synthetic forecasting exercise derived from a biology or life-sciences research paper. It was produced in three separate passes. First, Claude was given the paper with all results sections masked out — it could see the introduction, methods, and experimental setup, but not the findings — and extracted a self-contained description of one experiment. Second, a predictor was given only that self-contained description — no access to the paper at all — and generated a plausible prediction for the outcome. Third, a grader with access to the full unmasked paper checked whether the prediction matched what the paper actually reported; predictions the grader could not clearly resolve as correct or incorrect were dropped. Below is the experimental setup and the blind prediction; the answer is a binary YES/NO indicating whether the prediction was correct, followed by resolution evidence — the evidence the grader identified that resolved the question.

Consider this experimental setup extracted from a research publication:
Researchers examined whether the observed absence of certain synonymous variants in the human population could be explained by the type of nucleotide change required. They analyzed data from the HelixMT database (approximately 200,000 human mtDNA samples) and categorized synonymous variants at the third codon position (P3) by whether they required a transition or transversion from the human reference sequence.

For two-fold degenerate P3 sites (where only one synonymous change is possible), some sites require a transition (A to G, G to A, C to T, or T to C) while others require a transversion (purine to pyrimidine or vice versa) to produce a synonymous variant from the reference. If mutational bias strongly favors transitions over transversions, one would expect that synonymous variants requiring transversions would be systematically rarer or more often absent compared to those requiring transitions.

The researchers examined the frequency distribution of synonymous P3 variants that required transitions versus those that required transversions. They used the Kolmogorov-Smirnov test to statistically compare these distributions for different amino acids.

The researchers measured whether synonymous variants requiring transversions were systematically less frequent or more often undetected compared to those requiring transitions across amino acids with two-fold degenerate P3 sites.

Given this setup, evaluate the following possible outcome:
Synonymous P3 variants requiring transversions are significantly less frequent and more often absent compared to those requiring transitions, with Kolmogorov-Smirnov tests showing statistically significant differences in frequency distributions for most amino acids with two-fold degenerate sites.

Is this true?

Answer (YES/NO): NO